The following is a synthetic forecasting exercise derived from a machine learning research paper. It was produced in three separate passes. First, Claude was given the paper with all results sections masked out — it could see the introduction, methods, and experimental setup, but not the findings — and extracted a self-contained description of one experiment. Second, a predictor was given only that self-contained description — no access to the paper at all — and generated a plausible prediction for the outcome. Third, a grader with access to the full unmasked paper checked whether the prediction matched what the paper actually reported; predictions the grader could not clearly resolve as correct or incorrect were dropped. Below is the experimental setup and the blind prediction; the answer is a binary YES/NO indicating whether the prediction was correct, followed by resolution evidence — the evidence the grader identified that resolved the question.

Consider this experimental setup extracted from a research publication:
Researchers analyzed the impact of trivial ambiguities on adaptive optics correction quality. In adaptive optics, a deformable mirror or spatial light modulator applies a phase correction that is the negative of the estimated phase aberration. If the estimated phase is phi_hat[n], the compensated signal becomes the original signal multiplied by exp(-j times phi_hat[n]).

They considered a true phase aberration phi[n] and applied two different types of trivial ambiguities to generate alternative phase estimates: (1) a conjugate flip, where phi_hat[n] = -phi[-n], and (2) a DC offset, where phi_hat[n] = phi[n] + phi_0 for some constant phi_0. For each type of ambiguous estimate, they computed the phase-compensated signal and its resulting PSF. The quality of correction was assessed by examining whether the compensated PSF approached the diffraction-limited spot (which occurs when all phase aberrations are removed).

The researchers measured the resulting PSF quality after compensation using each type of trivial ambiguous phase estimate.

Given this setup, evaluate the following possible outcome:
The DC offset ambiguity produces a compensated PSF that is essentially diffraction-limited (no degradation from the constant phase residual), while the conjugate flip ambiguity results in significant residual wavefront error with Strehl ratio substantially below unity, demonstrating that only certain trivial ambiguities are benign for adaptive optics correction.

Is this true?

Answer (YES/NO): YES